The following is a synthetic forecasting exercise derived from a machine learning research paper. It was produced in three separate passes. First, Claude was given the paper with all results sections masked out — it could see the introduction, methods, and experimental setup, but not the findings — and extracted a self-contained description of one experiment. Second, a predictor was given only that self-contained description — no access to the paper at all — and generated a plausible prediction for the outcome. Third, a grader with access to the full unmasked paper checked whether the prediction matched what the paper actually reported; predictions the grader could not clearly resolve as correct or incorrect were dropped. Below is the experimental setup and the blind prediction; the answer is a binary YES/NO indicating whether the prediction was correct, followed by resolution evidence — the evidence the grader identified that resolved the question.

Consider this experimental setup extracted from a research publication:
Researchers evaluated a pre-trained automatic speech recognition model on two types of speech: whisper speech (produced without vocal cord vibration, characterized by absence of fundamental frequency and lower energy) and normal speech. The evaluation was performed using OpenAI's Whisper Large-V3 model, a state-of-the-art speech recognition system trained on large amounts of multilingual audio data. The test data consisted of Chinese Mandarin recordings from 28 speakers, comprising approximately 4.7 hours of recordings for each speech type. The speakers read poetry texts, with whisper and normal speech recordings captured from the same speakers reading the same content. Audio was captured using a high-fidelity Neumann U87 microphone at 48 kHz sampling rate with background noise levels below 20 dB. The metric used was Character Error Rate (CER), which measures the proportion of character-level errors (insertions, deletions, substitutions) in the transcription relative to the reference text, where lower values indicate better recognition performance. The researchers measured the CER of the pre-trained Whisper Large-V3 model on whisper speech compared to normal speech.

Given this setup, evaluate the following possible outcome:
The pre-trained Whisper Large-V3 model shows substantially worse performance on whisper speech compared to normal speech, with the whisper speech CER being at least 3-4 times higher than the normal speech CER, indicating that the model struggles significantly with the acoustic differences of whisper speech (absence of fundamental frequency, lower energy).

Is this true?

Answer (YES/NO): YES